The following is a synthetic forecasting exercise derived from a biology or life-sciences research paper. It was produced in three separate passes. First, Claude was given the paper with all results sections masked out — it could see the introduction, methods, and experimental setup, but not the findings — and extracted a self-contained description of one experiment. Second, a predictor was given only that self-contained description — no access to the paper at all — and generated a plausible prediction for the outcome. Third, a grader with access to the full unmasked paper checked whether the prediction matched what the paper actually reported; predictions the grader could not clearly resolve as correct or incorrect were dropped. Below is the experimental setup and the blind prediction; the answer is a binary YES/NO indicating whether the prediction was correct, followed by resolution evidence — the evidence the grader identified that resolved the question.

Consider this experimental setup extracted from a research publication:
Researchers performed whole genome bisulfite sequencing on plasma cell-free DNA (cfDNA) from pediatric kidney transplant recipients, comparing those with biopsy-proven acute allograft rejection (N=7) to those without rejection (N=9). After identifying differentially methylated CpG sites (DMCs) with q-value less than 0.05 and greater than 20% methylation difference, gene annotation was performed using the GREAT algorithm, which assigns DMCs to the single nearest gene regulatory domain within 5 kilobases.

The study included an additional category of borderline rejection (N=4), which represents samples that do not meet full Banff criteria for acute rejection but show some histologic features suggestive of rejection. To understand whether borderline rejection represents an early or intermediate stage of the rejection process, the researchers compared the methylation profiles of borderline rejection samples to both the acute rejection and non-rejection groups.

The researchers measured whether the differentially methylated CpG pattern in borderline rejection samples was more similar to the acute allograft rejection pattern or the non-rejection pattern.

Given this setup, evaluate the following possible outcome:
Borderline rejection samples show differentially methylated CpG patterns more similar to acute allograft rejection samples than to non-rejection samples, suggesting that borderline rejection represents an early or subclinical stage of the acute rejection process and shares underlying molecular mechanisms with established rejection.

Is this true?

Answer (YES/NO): YES